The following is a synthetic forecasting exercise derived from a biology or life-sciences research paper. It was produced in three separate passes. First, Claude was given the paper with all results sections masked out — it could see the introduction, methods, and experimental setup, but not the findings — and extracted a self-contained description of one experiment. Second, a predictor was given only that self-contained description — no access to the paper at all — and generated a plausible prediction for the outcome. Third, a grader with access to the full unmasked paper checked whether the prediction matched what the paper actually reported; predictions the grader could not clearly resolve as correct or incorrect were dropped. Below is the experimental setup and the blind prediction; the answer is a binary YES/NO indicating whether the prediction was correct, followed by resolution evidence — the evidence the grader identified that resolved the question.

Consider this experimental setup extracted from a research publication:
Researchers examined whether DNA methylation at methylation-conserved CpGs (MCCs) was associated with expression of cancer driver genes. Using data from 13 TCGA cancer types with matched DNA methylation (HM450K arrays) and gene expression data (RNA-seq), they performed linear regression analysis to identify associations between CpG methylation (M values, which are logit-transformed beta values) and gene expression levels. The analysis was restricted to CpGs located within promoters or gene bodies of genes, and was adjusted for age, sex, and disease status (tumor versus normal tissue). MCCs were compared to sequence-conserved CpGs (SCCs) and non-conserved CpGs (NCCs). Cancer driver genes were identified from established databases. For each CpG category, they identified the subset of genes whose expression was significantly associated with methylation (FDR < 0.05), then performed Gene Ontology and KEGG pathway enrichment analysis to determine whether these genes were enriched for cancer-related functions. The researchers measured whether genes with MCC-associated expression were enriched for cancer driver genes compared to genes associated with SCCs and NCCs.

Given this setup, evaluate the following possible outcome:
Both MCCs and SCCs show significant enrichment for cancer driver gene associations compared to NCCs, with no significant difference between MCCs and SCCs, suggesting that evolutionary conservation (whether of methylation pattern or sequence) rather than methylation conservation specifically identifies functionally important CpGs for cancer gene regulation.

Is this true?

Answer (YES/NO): NO